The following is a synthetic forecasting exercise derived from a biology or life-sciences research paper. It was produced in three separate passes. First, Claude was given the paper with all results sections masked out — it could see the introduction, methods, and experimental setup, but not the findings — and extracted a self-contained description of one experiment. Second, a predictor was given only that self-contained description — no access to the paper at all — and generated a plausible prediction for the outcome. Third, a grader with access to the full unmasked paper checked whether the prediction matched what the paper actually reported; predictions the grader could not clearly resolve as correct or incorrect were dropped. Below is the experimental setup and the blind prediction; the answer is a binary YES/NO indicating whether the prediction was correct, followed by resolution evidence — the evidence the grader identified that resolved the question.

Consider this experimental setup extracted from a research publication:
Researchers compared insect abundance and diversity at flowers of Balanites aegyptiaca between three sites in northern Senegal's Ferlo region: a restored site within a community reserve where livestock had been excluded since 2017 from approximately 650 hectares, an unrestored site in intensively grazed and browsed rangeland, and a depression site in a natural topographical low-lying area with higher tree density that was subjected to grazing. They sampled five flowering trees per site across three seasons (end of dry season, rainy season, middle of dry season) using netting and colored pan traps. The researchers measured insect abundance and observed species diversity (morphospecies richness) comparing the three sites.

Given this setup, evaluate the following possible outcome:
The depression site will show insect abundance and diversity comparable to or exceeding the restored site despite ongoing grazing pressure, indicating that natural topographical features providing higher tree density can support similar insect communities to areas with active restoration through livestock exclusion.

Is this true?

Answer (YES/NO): NO